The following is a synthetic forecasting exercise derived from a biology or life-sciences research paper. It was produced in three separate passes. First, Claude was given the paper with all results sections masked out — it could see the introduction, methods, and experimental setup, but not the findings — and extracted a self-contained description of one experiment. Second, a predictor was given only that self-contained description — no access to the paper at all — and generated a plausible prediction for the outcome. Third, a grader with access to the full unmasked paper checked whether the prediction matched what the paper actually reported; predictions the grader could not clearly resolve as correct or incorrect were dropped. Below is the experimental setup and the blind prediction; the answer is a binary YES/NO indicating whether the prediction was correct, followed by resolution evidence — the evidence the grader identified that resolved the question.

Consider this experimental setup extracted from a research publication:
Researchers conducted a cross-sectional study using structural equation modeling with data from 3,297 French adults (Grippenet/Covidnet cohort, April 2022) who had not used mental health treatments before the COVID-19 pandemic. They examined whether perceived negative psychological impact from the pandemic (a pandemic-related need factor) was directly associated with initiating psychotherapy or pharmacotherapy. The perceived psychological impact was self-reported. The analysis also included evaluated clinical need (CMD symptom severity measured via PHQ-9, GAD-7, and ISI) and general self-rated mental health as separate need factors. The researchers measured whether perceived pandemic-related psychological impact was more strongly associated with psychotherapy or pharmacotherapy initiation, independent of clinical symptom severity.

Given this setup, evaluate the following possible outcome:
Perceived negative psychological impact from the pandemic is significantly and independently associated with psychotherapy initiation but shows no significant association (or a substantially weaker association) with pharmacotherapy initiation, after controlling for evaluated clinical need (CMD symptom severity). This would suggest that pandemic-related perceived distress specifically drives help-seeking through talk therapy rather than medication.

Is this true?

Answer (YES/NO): YES